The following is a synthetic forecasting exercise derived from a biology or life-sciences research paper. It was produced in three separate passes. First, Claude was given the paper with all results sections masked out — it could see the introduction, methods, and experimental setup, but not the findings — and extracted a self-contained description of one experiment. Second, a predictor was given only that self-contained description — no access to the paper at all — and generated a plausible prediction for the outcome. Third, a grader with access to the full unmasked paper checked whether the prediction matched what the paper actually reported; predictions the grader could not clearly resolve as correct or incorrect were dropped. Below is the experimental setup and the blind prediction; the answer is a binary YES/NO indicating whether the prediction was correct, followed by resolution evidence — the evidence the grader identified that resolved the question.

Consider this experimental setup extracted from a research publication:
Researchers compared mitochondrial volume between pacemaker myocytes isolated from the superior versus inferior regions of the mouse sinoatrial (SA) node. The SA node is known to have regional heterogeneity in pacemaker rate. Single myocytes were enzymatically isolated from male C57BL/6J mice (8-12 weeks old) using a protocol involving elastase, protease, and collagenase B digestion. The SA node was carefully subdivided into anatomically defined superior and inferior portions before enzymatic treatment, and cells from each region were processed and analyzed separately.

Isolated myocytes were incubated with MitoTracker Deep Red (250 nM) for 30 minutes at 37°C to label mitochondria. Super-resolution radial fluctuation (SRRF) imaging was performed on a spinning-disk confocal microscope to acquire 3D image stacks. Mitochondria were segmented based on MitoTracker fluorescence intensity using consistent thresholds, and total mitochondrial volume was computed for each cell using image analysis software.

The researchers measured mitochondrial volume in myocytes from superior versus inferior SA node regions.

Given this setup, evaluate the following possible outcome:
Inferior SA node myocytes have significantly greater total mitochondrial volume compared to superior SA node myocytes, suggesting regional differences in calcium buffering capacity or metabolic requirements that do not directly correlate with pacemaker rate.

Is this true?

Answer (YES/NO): NO